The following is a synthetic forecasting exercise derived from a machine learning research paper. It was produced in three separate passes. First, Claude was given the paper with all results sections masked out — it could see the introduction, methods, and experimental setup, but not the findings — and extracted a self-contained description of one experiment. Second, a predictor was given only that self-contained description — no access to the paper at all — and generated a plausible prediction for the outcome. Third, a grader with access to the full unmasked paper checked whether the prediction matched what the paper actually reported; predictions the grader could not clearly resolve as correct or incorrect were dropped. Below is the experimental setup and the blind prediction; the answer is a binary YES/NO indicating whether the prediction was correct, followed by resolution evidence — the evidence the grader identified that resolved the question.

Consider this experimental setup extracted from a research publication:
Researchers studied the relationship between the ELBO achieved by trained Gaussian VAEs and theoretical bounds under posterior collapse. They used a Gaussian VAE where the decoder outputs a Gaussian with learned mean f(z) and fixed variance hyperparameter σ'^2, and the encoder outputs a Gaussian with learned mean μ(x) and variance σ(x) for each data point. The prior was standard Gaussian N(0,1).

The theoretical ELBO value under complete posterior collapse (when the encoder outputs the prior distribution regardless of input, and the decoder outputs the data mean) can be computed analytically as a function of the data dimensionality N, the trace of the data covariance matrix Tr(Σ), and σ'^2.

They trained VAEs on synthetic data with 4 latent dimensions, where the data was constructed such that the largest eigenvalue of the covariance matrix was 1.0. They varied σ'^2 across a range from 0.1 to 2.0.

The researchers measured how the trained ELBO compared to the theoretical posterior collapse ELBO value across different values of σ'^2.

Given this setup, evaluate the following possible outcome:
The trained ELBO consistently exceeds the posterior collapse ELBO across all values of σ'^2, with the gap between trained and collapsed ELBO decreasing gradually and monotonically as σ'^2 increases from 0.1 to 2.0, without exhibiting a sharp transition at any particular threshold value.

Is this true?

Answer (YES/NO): NO